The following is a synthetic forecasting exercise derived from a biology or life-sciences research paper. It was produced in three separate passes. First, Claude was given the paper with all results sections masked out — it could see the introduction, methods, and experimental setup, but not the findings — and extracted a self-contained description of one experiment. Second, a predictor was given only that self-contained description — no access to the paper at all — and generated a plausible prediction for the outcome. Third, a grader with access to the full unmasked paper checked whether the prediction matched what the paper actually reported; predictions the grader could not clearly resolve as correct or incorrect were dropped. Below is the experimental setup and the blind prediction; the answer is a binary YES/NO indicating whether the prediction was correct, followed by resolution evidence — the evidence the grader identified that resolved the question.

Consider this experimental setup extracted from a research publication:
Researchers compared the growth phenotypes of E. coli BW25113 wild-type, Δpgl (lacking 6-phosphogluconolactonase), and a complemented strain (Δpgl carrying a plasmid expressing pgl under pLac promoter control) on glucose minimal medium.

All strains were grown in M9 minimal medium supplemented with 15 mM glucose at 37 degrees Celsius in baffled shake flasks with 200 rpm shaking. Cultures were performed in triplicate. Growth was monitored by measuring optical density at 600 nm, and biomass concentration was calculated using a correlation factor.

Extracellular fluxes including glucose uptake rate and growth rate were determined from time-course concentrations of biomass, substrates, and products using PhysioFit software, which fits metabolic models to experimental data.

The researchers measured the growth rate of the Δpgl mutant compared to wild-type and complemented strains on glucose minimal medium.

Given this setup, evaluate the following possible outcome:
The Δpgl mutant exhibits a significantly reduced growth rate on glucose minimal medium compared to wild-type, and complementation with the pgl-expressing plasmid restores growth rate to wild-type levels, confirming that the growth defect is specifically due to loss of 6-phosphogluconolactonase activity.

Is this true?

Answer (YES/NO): YES